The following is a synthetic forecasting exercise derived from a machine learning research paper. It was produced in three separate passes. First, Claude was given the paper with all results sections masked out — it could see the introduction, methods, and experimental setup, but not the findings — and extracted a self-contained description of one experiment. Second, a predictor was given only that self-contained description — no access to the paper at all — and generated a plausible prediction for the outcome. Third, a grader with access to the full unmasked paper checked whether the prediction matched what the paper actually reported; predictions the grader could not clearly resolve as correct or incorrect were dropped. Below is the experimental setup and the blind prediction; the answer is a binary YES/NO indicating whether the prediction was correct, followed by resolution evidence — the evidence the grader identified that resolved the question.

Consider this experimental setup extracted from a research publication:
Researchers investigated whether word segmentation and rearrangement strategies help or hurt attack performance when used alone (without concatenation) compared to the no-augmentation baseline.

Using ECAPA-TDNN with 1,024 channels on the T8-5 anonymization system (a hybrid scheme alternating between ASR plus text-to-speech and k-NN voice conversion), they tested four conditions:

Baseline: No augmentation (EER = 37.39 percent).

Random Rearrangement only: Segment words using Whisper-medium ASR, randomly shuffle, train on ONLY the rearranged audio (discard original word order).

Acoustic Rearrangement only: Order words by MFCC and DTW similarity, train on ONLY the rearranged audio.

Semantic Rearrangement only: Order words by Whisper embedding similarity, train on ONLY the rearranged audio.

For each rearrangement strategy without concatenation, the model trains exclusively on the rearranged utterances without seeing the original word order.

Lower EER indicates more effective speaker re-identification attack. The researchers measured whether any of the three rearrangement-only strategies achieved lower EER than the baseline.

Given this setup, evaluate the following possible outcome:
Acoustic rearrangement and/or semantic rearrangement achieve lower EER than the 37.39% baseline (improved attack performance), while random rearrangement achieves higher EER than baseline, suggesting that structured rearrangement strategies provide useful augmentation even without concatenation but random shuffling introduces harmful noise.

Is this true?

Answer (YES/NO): NO